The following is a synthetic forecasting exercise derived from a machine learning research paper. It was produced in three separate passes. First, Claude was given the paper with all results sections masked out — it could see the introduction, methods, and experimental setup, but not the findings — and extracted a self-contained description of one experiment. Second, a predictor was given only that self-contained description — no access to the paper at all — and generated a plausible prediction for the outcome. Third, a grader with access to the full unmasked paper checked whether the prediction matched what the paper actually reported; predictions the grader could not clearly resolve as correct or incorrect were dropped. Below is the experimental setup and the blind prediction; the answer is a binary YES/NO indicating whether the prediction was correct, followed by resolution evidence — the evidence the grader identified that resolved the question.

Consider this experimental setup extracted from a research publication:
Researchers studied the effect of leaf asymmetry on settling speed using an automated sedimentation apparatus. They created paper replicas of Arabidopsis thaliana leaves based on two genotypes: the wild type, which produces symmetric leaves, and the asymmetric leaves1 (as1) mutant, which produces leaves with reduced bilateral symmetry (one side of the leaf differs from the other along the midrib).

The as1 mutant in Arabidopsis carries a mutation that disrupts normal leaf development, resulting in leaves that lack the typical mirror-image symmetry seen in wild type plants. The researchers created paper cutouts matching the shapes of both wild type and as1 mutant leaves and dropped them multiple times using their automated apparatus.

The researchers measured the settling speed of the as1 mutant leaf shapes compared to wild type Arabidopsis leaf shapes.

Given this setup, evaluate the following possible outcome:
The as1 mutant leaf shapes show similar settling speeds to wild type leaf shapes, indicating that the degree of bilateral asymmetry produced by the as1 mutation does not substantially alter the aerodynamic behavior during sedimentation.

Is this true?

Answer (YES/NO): NO